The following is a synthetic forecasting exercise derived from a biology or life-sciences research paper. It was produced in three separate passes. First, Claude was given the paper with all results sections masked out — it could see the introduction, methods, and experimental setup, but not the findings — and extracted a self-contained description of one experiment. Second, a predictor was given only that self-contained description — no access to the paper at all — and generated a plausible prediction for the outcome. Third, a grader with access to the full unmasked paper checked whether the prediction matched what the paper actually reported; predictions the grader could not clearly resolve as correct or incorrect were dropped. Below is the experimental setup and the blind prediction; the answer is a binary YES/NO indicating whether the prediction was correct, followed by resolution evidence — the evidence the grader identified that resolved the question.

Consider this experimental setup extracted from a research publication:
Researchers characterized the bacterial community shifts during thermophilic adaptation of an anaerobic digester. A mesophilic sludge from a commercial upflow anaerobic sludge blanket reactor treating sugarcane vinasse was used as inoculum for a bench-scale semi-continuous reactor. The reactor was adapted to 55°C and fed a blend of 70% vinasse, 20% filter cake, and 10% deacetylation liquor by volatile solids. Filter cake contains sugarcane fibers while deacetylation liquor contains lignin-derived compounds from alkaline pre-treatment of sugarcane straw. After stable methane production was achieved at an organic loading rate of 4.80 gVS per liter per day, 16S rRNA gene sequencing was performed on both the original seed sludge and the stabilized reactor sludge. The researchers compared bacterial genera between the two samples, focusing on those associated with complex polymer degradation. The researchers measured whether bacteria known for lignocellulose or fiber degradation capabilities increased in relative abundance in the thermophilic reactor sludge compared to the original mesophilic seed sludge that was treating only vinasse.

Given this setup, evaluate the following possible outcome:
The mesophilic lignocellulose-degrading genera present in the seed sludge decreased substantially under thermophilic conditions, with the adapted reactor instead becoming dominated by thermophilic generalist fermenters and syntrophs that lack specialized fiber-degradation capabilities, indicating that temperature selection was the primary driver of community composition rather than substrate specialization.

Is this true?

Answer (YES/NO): NO